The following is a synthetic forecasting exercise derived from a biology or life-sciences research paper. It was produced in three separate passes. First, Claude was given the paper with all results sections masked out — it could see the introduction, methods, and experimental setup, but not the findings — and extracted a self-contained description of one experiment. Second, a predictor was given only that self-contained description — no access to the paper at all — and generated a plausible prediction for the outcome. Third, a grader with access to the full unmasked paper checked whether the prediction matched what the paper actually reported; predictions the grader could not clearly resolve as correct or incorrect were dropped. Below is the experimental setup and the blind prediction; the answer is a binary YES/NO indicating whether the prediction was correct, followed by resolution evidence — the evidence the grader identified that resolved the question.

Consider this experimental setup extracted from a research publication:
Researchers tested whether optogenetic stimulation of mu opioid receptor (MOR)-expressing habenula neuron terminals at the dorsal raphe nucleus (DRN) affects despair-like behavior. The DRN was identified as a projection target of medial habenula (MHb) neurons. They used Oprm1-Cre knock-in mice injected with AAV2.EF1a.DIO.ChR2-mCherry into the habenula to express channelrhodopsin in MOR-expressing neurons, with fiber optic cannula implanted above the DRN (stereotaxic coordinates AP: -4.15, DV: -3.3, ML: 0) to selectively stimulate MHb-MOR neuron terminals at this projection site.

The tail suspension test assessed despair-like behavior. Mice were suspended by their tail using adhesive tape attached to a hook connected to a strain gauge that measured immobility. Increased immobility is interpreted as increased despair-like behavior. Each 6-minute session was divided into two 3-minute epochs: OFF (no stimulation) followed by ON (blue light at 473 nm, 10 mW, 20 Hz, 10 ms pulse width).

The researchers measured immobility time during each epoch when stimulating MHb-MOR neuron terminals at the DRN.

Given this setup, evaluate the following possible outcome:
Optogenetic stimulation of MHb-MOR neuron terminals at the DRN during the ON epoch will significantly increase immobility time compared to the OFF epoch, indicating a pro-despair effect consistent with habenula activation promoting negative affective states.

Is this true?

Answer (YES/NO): NO